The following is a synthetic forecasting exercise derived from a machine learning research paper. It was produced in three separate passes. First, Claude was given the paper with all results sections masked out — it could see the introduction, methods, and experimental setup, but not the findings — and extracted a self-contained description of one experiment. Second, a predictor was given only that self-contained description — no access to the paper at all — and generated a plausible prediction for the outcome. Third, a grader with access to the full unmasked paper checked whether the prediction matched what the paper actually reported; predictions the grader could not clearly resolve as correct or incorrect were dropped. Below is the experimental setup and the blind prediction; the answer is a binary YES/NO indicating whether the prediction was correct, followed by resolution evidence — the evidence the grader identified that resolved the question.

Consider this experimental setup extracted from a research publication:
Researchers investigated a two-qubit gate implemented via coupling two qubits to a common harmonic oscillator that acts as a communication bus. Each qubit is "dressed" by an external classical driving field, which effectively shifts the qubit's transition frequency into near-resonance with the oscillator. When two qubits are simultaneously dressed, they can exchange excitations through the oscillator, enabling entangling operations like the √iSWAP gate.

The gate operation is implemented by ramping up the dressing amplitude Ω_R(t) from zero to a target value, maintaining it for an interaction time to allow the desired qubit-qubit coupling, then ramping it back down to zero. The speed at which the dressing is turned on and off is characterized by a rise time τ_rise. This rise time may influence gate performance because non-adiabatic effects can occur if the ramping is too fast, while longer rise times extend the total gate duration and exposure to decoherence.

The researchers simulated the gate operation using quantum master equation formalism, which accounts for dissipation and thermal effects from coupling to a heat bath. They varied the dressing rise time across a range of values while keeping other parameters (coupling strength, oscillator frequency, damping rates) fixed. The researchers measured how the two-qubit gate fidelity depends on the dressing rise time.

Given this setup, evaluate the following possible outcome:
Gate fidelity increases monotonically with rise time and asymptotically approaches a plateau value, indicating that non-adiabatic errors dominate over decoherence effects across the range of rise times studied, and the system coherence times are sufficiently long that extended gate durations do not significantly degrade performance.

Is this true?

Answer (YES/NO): NO